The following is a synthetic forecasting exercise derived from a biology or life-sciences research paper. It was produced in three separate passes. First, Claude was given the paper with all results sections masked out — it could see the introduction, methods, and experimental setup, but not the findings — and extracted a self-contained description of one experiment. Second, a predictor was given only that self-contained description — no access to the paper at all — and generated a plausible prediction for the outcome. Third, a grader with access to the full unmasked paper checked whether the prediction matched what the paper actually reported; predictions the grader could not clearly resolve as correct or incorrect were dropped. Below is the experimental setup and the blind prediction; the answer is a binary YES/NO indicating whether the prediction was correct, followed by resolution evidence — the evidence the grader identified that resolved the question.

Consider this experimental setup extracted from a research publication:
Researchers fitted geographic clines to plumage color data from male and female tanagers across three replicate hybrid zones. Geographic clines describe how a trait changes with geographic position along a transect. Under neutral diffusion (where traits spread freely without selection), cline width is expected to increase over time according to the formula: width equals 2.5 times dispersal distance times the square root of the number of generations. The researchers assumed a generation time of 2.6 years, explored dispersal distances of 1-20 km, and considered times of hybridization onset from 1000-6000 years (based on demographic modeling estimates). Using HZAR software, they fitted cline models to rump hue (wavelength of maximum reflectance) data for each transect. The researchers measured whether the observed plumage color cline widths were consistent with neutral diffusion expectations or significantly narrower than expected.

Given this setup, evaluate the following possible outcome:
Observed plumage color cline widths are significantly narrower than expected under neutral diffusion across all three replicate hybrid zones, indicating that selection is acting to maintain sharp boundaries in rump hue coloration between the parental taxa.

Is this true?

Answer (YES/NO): YES